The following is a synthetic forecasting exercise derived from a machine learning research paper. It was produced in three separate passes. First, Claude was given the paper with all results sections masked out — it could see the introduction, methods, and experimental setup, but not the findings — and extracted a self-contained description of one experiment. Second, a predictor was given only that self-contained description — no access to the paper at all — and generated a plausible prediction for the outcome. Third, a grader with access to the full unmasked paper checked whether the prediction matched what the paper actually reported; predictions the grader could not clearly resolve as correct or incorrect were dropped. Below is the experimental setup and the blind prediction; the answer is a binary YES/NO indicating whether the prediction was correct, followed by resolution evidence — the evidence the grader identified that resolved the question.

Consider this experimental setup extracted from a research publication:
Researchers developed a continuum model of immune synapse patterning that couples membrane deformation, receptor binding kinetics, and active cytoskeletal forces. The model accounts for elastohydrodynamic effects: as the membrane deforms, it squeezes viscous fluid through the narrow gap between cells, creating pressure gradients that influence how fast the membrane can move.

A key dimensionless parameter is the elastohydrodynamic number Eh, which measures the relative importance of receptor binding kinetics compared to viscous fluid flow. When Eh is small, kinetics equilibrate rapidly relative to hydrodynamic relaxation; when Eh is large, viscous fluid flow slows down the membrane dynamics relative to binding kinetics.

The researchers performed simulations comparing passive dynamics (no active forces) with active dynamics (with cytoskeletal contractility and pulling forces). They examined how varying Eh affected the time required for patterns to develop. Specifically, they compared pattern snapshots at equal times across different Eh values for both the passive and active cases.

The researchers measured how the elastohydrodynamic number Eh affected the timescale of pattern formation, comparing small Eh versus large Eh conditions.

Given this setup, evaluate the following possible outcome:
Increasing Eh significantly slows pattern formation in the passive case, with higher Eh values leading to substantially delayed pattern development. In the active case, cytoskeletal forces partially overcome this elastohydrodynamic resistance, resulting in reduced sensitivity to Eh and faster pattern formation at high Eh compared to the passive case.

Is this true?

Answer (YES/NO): NO